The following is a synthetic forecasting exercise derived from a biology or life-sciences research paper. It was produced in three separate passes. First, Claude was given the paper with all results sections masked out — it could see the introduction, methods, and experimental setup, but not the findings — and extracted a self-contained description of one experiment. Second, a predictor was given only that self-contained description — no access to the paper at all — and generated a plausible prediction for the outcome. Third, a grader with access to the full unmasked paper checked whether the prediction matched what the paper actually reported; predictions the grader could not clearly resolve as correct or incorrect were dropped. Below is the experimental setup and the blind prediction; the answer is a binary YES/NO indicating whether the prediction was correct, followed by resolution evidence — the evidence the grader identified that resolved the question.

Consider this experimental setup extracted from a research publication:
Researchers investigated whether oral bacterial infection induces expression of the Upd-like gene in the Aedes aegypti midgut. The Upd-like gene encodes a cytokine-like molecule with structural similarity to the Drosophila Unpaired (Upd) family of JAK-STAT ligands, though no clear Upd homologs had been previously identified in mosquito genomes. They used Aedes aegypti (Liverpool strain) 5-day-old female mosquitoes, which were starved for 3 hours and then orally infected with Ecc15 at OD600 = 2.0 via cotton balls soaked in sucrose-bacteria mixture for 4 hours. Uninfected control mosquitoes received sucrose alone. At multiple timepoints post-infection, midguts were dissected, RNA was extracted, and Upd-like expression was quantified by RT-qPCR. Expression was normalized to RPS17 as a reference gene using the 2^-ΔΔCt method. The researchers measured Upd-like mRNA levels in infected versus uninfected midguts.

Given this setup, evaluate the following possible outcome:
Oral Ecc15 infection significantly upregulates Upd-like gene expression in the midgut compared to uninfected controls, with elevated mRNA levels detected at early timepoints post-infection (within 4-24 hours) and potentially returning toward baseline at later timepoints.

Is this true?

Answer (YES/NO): YES